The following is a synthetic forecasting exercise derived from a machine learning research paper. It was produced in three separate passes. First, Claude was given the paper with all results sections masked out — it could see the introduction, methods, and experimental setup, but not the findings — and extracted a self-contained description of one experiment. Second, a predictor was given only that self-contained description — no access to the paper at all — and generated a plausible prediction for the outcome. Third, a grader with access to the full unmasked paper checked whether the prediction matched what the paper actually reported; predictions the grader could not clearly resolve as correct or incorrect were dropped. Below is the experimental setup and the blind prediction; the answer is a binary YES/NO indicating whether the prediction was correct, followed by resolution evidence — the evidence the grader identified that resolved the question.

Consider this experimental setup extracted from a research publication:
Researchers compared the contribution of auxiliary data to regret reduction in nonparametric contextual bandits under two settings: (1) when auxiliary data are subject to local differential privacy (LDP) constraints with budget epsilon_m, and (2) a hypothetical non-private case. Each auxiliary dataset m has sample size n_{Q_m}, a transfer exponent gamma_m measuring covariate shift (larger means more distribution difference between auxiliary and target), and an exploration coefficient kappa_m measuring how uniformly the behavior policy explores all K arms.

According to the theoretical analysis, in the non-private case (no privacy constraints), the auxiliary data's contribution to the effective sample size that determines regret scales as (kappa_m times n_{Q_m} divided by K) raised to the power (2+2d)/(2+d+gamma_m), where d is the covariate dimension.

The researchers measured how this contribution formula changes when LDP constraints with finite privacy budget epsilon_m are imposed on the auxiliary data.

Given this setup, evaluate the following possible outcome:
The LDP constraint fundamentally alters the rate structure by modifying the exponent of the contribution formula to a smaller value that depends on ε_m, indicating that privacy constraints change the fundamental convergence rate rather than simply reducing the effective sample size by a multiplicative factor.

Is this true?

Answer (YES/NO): NO